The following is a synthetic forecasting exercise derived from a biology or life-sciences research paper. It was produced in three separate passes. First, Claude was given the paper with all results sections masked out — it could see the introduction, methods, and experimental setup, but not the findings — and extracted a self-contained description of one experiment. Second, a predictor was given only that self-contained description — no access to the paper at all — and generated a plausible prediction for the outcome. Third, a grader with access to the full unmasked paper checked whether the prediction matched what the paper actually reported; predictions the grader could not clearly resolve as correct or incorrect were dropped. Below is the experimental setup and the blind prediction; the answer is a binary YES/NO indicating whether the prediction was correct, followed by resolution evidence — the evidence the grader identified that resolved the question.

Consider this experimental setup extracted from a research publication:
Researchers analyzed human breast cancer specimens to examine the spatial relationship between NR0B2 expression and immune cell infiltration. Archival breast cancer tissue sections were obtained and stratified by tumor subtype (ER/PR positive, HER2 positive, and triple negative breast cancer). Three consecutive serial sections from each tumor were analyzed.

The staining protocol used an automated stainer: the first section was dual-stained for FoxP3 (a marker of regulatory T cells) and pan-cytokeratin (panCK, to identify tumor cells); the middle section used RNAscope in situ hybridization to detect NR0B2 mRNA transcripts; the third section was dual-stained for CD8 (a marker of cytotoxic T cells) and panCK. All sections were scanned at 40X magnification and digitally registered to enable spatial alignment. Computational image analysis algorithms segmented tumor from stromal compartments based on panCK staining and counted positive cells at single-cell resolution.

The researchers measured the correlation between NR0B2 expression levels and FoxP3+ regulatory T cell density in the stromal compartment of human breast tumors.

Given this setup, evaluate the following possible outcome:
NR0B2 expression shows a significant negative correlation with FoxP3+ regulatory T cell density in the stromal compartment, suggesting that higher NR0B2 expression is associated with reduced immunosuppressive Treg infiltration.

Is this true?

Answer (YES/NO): YES